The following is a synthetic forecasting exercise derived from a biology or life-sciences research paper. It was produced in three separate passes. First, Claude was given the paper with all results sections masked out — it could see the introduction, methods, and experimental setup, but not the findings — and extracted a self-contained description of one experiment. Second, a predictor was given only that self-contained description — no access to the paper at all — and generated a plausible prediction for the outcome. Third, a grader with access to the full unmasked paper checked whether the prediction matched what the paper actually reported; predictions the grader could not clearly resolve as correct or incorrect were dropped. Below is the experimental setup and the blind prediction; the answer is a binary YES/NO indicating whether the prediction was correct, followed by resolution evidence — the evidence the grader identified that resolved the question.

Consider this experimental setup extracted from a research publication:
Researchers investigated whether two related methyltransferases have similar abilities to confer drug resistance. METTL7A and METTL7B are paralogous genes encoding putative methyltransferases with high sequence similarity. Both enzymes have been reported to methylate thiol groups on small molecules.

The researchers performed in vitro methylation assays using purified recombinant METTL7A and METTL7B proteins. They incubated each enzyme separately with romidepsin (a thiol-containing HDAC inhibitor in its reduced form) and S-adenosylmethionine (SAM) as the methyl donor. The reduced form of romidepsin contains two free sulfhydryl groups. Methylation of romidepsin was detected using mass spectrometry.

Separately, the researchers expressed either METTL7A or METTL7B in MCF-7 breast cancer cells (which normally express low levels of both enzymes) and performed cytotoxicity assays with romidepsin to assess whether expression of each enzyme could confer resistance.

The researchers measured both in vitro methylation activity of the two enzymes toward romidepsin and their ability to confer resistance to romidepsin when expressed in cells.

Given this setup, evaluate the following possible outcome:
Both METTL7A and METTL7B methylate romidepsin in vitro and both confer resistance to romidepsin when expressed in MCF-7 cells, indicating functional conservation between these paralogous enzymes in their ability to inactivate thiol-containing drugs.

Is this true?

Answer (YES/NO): NO